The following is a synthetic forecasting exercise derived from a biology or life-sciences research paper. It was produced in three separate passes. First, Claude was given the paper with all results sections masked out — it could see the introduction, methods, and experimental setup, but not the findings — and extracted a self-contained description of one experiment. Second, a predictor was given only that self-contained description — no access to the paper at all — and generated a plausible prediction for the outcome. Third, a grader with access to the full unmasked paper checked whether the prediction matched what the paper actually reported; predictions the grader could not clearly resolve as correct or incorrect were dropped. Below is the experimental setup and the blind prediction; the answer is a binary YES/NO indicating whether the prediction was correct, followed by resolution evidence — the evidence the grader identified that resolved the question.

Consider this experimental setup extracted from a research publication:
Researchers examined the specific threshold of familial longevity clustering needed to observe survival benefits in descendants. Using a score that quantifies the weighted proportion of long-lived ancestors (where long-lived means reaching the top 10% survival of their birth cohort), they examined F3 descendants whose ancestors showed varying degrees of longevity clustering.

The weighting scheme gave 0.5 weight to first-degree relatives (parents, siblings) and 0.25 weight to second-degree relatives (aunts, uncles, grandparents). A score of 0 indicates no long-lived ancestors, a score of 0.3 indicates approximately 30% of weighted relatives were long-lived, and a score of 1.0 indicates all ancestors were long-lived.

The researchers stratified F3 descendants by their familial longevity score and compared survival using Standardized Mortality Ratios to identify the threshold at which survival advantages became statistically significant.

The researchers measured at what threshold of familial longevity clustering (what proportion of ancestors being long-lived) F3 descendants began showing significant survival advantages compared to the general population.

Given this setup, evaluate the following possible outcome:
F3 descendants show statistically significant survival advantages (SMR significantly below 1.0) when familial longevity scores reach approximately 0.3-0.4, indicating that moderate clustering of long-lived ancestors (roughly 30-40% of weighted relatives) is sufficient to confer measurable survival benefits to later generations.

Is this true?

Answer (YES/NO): NO